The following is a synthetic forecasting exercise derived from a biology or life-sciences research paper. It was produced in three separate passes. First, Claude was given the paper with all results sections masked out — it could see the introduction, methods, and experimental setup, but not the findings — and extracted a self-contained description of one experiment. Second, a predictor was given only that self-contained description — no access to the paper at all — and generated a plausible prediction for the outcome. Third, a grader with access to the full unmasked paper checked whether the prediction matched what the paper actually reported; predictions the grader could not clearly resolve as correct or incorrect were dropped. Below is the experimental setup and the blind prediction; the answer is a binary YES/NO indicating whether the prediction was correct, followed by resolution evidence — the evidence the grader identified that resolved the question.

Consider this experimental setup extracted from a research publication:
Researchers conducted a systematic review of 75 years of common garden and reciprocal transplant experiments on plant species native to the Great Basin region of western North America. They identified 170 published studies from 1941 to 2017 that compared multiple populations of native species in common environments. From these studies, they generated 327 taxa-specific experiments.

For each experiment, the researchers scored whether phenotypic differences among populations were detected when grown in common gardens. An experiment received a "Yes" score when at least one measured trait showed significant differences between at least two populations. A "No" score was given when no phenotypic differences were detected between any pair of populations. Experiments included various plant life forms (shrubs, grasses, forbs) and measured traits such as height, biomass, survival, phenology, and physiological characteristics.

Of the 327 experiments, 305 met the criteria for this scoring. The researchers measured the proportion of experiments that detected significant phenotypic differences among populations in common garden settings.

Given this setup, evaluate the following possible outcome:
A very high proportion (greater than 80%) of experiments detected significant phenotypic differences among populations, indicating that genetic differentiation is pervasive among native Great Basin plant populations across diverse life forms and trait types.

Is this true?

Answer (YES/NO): YES